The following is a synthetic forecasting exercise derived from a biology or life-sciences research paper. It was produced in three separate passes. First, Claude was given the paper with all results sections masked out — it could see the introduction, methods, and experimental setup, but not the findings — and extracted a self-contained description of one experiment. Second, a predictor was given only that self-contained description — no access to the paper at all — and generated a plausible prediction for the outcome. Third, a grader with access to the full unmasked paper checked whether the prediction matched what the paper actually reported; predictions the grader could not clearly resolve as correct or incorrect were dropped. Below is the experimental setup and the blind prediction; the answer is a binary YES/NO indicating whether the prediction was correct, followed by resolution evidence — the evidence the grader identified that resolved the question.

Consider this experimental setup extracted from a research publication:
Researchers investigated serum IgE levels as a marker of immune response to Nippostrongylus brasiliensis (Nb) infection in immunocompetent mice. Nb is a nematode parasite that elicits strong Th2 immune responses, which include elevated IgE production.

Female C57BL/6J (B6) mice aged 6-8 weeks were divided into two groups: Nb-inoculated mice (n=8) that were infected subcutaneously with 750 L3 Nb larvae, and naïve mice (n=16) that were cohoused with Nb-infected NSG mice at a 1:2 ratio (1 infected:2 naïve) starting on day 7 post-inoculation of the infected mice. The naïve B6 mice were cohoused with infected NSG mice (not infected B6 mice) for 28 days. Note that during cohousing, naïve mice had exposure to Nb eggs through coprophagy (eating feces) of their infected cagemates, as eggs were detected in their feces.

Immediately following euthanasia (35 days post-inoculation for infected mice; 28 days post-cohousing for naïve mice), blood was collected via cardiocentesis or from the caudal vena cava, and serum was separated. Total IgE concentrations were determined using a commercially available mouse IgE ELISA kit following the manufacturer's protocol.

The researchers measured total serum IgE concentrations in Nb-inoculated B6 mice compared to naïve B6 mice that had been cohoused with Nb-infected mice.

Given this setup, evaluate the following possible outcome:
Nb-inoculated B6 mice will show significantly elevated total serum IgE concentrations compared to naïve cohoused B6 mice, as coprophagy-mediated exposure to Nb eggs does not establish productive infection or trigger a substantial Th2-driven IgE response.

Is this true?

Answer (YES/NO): YES